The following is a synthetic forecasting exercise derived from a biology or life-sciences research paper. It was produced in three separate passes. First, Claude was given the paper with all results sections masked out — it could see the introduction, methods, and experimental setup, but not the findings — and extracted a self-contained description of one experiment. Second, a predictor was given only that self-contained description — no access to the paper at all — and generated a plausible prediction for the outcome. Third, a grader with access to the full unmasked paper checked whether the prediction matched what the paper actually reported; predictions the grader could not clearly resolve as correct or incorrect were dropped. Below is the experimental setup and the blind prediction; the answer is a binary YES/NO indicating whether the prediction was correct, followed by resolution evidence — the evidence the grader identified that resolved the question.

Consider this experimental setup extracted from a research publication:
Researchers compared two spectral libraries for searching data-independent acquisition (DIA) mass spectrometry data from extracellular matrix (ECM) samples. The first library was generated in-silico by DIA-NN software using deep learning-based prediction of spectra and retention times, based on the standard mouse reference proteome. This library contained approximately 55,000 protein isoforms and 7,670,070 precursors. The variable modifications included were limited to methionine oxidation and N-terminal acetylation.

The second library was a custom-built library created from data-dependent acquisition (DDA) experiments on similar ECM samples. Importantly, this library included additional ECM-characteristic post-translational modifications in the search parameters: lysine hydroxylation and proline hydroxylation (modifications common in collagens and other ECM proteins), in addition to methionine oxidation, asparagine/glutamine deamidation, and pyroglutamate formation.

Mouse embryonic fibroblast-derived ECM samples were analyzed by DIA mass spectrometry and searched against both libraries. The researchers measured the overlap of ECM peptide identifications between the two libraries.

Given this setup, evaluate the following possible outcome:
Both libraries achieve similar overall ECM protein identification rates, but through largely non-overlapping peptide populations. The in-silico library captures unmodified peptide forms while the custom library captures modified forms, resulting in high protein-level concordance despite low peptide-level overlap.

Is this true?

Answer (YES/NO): NO